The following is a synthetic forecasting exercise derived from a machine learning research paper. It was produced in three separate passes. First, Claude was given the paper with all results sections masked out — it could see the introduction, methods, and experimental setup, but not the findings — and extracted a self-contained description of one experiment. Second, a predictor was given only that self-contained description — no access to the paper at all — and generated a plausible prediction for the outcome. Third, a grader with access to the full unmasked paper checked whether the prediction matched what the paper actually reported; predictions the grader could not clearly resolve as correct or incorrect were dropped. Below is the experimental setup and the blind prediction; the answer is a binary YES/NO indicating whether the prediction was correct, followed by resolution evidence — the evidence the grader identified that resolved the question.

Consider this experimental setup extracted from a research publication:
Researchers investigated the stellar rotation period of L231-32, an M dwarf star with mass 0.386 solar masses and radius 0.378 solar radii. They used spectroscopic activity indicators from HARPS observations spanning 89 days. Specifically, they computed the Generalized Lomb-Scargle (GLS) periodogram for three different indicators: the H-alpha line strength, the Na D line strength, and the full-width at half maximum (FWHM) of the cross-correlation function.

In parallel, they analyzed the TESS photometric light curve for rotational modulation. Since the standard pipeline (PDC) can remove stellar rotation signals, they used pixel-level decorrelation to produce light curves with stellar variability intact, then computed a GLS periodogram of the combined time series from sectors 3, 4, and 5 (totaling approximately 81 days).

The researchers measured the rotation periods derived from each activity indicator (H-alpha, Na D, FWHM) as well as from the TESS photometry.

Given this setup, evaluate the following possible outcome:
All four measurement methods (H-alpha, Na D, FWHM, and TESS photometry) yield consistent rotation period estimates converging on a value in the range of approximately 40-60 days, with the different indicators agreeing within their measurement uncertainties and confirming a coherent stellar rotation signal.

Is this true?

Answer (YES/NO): NO